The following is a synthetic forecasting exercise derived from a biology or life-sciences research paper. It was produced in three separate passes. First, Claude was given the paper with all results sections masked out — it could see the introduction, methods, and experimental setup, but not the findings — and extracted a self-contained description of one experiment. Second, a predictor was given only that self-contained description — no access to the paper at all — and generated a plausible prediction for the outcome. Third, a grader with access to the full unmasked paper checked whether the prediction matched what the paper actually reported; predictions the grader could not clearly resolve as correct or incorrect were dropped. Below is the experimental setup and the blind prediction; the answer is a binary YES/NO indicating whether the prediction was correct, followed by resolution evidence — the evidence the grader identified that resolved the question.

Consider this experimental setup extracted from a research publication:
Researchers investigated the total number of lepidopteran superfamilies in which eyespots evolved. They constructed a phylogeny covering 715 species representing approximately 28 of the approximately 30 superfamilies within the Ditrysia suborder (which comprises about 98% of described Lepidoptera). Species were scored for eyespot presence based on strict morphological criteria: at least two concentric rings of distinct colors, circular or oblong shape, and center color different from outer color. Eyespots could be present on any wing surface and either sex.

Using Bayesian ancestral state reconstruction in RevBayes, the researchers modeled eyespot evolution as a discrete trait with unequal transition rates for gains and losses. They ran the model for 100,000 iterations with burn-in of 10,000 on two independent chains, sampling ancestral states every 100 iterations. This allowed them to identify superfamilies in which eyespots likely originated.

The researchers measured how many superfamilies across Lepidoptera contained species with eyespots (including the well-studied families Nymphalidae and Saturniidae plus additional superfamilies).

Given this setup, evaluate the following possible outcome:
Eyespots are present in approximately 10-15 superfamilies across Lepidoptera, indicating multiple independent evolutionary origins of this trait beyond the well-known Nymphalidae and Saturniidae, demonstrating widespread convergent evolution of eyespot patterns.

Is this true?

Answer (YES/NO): YES